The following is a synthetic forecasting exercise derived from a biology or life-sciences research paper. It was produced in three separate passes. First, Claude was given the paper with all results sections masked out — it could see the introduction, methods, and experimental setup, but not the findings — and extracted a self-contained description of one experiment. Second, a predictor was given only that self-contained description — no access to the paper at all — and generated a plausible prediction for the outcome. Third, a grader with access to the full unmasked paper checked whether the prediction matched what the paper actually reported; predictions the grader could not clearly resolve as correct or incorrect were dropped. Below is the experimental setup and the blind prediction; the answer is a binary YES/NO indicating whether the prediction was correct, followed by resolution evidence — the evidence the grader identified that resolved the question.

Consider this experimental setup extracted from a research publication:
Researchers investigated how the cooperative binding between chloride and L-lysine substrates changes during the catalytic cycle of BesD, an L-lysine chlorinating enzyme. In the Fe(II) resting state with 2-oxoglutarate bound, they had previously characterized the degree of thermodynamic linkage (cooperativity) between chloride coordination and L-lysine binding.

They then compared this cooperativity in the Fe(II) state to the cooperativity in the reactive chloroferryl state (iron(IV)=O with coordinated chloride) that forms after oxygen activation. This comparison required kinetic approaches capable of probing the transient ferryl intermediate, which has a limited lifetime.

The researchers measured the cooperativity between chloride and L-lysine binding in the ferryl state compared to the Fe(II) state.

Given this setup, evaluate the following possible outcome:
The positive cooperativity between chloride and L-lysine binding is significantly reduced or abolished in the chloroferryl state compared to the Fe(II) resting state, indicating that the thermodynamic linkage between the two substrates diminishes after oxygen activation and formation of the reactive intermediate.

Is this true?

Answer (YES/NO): YES